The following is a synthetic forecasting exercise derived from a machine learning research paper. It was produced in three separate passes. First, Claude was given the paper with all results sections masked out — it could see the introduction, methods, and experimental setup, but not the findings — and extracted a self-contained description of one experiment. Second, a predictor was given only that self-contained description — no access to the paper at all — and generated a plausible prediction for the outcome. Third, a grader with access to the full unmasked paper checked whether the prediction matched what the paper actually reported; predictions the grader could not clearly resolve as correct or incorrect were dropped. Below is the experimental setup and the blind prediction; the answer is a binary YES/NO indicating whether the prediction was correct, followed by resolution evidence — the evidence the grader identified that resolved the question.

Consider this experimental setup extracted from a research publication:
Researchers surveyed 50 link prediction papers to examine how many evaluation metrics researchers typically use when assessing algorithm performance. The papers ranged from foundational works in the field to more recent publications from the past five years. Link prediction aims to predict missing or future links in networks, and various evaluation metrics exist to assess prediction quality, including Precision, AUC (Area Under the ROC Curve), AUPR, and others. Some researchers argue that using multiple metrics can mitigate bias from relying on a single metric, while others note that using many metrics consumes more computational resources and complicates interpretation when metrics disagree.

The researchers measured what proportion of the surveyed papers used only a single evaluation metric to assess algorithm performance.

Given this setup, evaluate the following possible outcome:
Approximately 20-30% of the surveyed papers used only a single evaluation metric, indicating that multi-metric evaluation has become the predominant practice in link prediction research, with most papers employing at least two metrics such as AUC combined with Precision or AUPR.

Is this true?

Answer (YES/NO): YES